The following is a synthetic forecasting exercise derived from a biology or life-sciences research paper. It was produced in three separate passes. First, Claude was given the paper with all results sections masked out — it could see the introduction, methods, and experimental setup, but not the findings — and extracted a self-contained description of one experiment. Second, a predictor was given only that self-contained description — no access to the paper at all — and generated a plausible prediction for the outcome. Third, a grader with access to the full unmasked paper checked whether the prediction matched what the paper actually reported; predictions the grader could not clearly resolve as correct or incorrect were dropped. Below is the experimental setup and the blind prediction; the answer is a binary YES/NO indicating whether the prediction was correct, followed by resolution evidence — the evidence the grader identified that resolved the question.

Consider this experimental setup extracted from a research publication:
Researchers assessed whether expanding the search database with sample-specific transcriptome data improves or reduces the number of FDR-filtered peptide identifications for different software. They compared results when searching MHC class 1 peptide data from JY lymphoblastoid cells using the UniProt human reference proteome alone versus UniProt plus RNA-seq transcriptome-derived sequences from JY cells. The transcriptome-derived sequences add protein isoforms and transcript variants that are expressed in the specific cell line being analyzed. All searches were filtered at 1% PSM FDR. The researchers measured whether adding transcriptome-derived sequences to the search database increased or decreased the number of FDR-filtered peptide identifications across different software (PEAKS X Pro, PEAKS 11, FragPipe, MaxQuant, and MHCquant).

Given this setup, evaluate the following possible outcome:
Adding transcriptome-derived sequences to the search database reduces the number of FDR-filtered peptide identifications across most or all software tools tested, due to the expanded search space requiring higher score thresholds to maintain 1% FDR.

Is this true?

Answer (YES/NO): NO